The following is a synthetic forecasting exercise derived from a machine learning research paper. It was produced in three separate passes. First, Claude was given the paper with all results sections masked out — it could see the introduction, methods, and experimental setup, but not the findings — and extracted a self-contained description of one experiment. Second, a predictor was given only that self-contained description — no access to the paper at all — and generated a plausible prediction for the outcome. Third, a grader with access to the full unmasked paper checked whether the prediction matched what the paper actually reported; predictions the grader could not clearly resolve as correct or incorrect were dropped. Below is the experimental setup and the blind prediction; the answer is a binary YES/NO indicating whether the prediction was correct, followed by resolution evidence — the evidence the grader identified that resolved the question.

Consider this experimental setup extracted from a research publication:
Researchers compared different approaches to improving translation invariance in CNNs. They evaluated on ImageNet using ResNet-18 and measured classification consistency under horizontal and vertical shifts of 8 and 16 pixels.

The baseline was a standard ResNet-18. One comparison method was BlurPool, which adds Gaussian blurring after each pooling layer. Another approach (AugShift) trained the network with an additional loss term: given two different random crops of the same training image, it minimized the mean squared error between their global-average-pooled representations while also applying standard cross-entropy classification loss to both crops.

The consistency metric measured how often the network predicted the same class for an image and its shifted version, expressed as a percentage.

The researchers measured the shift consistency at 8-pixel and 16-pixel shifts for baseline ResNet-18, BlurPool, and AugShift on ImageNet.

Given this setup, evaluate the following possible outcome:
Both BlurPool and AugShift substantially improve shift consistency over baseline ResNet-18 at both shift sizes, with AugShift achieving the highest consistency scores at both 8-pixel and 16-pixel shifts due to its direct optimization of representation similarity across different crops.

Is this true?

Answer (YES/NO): NO